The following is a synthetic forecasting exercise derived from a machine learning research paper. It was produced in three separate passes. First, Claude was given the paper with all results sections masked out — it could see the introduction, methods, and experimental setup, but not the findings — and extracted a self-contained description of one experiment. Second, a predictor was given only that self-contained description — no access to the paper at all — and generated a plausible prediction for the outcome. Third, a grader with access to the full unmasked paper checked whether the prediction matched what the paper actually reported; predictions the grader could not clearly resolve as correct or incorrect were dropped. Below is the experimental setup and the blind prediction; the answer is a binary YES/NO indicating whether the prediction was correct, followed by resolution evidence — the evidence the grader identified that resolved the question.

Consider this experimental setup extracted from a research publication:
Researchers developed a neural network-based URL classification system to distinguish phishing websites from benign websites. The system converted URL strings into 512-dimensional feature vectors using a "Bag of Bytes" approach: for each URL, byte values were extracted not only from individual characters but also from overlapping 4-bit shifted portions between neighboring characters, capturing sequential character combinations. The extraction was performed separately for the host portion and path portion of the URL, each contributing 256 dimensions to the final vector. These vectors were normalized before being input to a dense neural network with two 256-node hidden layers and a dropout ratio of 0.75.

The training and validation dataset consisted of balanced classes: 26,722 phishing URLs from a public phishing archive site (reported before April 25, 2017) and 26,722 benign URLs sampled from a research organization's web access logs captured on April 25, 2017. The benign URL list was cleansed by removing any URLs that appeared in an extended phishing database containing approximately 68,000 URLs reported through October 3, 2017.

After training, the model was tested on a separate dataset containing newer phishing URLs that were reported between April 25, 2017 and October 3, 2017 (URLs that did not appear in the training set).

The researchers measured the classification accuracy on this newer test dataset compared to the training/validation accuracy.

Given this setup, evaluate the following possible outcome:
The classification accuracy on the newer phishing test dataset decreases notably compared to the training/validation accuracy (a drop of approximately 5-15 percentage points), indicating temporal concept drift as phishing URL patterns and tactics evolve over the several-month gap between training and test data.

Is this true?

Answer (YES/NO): NO